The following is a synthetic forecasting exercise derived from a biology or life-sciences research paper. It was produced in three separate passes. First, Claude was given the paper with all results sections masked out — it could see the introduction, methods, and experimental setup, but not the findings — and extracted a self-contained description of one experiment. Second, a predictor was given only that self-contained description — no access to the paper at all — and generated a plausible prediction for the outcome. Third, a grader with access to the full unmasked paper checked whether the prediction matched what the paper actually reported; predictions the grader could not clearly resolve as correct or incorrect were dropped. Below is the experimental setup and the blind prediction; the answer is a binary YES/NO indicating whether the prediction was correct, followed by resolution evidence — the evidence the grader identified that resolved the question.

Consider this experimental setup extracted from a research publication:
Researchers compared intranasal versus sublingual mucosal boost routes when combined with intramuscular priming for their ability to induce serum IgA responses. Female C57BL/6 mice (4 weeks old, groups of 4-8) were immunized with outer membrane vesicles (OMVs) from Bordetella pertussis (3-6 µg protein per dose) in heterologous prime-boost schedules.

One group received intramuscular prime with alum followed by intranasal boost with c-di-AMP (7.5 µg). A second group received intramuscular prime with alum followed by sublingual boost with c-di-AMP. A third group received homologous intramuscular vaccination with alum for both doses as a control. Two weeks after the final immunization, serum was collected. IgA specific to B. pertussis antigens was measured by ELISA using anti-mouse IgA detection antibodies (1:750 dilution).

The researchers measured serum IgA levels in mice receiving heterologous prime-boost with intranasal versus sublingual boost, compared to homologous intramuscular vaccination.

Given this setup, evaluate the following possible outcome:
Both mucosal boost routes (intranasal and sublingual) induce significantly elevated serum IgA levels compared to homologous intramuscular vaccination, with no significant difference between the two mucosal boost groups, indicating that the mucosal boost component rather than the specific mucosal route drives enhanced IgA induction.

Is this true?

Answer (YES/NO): YES